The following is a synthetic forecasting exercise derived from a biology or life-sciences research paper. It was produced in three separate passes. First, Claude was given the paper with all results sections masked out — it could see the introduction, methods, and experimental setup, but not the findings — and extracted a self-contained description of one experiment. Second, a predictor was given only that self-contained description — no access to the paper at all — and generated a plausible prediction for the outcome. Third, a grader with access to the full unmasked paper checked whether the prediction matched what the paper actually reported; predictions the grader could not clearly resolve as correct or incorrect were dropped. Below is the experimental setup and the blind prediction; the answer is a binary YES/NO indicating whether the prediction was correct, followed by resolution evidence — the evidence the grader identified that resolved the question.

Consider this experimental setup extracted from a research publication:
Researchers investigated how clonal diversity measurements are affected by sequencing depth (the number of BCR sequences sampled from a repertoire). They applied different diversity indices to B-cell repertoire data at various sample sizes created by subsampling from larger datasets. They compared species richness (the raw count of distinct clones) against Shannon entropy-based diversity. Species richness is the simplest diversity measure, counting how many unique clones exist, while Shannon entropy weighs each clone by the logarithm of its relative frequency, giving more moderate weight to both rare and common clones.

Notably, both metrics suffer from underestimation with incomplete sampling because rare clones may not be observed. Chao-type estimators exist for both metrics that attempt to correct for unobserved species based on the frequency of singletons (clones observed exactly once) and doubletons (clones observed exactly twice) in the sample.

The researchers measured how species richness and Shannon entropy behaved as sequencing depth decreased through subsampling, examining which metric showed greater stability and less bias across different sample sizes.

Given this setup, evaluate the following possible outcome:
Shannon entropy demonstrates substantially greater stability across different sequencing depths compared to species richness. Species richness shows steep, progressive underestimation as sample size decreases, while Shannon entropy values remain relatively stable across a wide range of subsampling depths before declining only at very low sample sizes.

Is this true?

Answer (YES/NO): YES